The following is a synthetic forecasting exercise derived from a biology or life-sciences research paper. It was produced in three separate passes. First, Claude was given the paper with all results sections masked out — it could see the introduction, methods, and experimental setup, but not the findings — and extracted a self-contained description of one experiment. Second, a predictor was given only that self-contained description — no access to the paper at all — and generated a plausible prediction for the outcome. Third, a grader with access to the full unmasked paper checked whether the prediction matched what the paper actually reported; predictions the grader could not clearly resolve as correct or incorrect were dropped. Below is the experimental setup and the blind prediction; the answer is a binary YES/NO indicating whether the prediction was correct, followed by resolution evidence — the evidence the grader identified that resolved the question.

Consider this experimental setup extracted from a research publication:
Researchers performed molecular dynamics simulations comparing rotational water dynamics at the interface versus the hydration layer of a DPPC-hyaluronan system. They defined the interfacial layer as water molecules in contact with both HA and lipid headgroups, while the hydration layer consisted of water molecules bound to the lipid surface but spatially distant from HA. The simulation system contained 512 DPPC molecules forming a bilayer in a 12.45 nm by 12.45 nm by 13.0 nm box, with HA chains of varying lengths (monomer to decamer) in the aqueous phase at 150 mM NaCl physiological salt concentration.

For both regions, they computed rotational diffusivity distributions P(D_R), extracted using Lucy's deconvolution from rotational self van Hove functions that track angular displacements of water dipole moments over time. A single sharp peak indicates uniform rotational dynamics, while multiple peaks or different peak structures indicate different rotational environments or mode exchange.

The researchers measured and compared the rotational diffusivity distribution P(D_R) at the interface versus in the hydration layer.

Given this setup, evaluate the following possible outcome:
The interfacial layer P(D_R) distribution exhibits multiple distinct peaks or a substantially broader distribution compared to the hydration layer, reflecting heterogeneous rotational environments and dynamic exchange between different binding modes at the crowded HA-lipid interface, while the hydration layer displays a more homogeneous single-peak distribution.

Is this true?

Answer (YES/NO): NO